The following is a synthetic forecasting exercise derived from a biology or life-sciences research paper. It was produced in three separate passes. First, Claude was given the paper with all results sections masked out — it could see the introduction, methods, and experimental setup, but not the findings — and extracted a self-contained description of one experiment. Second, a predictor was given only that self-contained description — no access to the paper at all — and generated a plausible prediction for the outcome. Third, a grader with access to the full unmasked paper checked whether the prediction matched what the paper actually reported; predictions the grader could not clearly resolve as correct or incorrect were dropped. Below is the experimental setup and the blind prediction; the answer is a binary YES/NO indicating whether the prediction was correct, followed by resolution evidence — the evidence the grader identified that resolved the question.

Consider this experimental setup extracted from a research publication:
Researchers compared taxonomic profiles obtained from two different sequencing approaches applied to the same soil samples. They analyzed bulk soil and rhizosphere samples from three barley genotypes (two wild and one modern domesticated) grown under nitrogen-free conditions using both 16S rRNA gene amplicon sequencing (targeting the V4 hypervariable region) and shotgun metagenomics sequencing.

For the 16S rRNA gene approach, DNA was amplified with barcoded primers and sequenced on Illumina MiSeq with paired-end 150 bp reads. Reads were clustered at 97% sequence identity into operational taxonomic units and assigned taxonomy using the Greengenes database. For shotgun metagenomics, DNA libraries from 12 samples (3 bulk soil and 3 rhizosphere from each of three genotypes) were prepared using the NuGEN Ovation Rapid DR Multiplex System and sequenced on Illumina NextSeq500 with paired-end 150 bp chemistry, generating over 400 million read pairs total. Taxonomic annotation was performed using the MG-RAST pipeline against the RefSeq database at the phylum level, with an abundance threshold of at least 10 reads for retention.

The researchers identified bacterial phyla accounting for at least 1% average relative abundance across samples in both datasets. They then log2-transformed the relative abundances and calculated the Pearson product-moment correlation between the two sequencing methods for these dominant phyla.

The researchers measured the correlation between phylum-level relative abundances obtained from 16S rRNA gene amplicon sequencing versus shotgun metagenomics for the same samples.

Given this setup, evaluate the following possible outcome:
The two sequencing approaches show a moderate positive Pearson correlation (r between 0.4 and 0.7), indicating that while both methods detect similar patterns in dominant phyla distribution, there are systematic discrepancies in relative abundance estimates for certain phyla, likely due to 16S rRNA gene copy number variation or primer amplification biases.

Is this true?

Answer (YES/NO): NO